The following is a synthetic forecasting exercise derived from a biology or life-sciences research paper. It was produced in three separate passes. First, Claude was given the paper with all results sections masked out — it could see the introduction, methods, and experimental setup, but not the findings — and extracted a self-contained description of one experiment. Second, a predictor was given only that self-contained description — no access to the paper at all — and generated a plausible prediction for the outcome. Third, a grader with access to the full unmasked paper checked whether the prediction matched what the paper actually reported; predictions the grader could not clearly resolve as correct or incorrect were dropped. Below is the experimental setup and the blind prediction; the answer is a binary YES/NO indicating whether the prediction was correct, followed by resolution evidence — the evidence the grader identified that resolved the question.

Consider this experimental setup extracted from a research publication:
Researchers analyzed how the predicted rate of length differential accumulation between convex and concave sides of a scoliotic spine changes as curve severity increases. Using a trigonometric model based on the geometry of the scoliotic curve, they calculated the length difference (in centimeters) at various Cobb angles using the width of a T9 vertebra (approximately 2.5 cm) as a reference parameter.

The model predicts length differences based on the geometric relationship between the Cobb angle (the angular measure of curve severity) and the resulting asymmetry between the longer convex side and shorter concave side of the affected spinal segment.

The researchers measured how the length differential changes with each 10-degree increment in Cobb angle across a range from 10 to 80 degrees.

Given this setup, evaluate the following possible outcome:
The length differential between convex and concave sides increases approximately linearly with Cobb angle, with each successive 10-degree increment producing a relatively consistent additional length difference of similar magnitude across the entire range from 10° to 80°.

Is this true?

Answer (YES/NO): YES